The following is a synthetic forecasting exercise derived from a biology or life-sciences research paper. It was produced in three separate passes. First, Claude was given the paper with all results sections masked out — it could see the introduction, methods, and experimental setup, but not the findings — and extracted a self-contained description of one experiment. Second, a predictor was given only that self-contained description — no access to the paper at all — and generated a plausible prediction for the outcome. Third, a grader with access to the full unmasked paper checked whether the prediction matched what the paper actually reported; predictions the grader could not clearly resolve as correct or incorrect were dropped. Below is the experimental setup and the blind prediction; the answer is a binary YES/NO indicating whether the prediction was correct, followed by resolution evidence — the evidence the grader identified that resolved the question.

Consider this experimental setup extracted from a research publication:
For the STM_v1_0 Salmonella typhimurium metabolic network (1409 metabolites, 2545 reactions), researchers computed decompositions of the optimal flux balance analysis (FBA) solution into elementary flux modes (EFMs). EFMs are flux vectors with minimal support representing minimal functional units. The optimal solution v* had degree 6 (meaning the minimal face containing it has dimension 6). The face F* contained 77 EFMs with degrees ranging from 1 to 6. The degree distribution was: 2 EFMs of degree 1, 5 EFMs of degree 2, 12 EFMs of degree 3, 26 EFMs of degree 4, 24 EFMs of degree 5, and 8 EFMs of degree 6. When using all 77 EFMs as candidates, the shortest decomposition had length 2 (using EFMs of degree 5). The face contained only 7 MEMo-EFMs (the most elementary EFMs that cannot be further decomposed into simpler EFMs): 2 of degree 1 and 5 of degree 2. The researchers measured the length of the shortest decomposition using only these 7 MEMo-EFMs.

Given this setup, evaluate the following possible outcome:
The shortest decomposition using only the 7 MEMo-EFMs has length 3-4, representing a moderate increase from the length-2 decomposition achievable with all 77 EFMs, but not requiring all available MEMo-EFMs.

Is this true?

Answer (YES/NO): NO